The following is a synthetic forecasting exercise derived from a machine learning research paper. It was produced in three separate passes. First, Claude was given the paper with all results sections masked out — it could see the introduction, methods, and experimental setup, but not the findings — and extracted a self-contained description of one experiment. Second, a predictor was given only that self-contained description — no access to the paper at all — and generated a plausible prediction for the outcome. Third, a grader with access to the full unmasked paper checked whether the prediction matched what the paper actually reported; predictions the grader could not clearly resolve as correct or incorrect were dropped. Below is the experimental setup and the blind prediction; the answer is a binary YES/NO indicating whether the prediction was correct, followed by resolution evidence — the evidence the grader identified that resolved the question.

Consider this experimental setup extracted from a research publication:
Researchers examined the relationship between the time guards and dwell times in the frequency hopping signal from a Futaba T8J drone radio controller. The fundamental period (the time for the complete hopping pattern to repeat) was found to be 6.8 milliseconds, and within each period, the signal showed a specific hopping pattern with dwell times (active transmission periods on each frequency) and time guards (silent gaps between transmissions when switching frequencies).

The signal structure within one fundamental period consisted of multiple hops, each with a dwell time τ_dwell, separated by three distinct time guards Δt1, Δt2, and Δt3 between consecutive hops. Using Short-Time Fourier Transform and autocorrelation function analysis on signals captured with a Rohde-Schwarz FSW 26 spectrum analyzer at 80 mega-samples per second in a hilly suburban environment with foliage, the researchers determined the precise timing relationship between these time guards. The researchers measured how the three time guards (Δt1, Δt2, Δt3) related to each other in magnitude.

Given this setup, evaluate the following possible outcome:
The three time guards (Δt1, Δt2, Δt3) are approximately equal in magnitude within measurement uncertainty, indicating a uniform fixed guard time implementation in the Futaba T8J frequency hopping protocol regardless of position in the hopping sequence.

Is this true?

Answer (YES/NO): NO